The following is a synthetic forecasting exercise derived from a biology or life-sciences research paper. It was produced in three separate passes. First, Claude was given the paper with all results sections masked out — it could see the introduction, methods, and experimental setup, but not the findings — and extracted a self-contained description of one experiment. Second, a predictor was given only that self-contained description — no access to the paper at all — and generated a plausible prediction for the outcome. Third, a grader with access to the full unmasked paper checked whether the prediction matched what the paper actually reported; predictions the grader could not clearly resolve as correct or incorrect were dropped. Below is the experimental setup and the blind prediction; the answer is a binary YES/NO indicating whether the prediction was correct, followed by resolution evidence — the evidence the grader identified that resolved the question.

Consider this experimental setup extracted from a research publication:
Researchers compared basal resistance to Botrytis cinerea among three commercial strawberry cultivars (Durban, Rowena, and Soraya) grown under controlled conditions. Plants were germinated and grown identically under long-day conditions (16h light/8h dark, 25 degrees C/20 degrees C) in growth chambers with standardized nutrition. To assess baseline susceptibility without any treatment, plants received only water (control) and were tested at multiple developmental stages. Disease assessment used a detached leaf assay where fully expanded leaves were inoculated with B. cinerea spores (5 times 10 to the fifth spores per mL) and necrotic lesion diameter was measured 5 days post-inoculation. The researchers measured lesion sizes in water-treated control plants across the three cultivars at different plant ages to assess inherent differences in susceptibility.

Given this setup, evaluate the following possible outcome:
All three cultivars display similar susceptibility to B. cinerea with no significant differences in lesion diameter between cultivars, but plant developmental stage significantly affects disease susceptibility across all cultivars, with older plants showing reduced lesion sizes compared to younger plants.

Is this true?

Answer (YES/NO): NO